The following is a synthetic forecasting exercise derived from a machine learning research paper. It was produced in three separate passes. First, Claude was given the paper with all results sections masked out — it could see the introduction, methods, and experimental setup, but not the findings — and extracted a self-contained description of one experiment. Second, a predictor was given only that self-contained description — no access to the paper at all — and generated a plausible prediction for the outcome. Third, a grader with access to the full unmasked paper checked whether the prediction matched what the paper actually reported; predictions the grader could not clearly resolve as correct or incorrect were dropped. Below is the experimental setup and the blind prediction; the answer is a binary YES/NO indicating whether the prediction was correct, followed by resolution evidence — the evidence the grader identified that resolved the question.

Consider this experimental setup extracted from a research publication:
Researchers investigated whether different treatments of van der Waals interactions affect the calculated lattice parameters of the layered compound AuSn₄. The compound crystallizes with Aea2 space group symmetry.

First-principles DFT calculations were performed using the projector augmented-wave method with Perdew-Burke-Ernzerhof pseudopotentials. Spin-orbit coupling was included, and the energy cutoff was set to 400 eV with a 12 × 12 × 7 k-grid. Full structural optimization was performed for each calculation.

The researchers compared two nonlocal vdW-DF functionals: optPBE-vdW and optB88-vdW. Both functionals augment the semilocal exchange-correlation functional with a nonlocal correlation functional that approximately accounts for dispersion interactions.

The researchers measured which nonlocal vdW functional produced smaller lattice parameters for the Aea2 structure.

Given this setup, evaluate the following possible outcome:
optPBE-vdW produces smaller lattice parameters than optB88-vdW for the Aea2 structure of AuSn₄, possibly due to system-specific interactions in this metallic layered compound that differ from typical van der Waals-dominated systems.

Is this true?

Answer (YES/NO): NO